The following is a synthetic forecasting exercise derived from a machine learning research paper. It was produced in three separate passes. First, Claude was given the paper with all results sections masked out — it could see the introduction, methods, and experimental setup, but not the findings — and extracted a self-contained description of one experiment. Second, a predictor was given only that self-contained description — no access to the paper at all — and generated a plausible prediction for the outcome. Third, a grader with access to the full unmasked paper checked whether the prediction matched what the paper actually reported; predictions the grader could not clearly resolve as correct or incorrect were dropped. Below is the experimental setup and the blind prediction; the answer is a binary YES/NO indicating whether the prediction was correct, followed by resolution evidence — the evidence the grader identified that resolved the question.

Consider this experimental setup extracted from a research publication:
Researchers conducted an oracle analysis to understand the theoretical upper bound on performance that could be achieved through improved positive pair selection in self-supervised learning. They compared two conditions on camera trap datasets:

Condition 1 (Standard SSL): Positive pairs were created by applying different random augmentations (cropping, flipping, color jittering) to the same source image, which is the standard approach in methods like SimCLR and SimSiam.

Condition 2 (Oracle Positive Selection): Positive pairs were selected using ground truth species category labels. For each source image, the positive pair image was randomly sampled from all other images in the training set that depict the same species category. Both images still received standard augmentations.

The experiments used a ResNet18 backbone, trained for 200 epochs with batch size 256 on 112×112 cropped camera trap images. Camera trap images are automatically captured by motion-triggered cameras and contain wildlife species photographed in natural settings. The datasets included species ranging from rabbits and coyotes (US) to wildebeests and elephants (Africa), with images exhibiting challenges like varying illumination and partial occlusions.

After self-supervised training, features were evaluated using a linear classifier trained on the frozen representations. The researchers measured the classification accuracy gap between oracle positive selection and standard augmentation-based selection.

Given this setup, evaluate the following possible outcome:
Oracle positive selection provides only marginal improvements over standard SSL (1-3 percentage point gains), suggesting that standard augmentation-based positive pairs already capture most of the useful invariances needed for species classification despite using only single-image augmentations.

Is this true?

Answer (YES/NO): NO